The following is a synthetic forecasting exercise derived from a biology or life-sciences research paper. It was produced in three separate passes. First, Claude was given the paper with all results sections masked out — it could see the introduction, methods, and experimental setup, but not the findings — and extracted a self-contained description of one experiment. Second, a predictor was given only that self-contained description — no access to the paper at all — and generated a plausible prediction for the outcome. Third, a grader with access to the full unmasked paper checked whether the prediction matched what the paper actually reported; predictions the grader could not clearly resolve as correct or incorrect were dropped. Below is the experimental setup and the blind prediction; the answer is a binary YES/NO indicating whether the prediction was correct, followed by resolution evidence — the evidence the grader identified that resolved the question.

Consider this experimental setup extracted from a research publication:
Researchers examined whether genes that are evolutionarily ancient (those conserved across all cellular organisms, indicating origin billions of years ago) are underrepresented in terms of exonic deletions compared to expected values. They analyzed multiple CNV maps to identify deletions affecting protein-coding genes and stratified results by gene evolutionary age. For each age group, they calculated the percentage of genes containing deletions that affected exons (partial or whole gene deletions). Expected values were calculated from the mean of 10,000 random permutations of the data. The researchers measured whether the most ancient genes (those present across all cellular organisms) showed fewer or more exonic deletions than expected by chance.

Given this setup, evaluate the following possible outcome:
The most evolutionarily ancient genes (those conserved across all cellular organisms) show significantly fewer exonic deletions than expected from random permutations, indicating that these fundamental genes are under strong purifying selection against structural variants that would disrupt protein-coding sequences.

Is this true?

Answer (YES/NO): YES